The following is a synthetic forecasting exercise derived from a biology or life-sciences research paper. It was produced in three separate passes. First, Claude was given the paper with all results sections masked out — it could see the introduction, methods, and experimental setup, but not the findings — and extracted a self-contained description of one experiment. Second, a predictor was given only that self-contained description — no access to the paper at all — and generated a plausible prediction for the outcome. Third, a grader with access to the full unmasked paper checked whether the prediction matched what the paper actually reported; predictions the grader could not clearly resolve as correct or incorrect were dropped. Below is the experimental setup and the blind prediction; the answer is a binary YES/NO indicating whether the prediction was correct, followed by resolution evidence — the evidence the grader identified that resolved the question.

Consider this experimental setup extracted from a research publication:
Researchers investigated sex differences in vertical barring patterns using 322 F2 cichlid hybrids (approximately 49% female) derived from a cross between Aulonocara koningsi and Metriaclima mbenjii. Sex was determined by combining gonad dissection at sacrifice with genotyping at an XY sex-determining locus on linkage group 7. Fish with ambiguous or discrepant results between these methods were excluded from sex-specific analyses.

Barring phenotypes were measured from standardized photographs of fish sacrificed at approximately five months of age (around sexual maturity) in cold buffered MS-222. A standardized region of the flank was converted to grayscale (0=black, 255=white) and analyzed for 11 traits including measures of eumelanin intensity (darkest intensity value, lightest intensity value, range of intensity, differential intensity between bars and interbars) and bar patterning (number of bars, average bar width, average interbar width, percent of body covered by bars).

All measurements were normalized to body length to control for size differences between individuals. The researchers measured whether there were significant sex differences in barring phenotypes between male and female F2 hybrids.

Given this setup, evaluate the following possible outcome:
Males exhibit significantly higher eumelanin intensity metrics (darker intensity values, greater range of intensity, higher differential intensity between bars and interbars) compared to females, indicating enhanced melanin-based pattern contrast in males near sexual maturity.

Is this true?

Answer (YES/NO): NO